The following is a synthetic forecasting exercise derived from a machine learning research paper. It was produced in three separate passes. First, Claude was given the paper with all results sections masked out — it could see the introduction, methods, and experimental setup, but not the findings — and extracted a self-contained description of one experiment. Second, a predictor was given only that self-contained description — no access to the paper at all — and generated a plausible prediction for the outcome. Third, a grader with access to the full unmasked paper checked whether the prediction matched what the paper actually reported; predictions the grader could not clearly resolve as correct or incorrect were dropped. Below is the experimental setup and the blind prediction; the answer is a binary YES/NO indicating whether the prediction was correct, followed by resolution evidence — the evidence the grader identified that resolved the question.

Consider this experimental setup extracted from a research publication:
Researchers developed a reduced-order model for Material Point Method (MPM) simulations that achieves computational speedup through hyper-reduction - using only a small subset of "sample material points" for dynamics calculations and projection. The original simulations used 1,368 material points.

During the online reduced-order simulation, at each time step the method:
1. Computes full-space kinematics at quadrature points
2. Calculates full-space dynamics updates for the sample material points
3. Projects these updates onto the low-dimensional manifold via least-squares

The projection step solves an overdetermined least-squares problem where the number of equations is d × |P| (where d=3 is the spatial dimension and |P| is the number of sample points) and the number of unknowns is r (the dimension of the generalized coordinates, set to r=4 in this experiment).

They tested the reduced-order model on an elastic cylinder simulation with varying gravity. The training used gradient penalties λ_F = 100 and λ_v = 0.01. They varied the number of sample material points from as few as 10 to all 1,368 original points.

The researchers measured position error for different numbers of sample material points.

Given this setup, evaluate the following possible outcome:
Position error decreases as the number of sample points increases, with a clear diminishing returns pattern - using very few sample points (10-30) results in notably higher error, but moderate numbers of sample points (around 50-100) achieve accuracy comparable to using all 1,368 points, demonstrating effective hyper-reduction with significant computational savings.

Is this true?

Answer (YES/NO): NO